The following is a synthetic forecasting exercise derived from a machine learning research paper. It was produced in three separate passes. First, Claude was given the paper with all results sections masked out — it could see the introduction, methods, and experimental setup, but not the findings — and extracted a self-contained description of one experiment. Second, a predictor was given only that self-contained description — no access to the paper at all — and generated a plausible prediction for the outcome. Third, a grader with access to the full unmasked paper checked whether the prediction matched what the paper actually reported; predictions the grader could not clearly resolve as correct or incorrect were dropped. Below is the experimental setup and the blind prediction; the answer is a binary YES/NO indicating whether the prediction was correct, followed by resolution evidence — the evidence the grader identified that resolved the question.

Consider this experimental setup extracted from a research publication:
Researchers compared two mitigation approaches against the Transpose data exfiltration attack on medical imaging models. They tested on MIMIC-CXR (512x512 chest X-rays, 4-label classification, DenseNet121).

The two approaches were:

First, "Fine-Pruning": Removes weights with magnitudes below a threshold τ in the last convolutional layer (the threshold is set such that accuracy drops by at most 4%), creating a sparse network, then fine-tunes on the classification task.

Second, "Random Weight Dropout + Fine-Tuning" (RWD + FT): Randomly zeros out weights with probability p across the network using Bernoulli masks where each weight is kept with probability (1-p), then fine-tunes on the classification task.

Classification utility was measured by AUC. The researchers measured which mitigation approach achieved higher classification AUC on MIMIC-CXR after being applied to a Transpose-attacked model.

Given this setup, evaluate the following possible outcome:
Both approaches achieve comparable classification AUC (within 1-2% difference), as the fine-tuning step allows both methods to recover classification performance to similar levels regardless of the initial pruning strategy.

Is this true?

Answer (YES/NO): YES